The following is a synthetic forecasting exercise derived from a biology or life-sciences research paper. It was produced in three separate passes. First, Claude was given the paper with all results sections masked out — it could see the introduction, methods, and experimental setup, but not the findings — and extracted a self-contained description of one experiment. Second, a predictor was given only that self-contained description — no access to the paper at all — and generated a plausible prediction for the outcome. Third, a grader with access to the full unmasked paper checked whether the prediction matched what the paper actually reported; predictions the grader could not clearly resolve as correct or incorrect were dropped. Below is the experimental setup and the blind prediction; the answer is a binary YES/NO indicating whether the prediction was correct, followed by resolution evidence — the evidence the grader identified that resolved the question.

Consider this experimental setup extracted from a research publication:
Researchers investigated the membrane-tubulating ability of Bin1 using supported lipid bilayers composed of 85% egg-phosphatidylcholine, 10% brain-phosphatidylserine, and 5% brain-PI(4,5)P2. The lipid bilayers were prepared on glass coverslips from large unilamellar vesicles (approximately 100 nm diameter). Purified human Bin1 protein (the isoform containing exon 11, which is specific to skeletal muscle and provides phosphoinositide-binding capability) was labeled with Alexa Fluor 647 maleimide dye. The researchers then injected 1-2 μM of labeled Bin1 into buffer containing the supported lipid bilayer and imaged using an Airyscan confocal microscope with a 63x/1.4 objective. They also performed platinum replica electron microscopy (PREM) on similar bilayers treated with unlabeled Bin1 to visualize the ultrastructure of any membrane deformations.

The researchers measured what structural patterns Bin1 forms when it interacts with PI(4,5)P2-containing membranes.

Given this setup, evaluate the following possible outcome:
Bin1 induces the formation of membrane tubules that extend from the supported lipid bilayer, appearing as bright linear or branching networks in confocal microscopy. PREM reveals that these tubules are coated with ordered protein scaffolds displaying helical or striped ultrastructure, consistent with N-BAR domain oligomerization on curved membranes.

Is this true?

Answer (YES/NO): NO